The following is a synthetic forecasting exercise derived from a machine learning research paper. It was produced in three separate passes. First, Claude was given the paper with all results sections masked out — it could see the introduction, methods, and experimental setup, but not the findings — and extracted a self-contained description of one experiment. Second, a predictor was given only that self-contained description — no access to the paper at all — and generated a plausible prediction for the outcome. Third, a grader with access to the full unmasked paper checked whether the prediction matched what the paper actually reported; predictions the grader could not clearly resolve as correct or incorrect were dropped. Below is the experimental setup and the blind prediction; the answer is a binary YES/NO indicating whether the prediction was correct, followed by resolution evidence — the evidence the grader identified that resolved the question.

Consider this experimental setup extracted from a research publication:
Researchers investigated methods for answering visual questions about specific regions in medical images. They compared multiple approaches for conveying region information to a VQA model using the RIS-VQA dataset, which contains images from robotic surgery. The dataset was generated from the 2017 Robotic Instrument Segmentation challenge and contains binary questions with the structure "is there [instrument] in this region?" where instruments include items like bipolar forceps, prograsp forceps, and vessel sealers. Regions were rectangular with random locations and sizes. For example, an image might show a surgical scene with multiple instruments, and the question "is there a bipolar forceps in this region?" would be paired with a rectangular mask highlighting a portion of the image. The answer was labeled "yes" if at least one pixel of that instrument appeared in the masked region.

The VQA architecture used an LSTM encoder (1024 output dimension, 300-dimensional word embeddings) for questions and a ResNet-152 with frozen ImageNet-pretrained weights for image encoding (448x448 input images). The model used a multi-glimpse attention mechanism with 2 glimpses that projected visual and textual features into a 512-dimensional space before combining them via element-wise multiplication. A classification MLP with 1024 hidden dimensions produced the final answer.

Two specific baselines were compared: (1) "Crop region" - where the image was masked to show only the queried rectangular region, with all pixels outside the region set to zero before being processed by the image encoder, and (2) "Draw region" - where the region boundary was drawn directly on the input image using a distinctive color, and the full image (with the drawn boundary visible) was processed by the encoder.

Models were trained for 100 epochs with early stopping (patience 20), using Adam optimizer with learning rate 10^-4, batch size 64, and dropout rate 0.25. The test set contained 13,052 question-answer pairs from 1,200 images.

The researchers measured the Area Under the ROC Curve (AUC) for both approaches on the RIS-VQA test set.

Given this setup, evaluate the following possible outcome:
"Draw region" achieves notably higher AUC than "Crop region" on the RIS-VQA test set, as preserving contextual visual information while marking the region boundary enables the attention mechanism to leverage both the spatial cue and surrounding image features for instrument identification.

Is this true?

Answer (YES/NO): NO